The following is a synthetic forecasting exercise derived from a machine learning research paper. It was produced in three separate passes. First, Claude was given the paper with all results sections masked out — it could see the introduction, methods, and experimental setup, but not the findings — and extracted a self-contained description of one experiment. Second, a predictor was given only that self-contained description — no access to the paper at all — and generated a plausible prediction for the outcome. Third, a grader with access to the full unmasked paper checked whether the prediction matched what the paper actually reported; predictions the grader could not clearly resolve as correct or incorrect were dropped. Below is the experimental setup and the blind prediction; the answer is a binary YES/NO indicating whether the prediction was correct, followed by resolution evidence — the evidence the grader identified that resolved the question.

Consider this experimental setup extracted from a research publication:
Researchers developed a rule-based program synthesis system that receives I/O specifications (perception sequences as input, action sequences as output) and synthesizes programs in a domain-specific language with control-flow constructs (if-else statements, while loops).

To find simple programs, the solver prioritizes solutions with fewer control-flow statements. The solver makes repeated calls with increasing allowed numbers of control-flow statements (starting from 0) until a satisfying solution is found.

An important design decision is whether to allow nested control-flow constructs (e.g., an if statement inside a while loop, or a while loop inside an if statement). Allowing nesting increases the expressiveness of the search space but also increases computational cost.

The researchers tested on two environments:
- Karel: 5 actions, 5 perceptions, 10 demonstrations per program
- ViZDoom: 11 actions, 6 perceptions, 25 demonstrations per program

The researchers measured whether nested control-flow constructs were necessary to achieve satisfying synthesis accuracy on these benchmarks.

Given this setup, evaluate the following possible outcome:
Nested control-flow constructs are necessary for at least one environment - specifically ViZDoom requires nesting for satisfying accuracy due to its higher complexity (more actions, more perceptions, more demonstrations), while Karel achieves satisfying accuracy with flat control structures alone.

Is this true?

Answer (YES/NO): NO